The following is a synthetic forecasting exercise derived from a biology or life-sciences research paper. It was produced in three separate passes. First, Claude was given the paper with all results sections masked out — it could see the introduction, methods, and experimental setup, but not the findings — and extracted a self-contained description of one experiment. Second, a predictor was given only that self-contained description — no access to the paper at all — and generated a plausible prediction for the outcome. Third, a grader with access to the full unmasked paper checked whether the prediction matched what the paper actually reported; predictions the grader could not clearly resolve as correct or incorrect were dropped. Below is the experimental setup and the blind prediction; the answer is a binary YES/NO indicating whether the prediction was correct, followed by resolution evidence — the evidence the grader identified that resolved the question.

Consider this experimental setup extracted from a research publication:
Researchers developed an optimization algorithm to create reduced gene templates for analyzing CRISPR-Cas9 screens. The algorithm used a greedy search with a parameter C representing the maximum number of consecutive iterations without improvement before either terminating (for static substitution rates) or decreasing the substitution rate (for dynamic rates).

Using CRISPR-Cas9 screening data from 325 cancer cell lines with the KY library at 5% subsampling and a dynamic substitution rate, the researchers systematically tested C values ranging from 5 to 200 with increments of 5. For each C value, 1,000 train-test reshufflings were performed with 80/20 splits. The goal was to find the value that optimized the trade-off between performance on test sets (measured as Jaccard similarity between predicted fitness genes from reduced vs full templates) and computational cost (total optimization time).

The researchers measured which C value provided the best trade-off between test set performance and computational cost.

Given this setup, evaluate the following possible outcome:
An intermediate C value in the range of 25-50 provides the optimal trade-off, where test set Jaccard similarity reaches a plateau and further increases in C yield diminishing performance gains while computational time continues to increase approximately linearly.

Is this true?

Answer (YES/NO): NO